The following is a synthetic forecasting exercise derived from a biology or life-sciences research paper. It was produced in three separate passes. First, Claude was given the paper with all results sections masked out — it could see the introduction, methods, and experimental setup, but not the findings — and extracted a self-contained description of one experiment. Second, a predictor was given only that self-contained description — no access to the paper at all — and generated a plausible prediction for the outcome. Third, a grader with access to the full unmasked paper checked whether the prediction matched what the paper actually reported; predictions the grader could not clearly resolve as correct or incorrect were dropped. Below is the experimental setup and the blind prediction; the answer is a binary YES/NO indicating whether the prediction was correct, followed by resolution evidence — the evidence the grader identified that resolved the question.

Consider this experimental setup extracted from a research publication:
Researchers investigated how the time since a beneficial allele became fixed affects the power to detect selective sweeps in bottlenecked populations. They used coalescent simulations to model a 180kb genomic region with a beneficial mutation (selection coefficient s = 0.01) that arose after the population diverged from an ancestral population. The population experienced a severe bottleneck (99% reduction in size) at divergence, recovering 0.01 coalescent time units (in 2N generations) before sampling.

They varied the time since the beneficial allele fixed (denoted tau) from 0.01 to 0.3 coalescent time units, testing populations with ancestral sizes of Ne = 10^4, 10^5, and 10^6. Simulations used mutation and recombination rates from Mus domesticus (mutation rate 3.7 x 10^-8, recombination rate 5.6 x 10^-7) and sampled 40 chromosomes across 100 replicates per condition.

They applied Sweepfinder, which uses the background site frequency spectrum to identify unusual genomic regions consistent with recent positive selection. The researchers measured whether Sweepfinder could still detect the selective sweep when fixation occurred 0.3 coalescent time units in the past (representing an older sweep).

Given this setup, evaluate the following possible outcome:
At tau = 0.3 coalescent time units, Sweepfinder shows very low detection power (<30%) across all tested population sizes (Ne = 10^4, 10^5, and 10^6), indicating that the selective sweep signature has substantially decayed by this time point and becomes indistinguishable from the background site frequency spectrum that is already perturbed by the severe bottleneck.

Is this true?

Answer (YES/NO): YES